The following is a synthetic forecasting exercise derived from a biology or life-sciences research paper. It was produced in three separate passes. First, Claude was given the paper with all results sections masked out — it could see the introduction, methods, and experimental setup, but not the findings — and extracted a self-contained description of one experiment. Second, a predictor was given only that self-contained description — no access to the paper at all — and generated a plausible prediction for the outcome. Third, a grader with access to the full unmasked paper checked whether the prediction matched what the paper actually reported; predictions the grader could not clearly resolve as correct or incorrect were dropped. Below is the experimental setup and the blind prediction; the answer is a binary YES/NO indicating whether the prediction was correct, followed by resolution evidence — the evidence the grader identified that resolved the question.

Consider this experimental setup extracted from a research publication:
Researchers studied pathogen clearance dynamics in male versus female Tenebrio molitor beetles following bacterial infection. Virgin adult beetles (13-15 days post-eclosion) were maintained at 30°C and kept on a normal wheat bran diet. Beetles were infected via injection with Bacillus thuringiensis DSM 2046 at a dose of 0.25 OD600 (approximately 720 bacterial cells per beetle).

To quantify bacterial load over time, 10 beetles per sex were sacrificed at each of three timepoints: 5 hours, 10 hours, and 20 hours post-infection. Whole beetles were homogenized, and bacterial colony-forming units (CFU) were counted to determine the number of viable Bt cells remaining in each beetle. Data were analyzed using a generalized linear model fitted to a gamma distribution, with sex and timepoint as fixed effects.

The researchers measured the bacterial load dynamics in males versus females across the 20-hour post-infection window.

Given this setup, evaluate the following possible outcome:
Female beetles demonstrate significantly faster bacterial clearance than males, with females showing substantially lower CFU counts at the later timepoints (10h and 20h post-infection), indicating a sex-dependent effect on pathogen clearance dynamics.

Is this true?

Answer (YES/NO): NO